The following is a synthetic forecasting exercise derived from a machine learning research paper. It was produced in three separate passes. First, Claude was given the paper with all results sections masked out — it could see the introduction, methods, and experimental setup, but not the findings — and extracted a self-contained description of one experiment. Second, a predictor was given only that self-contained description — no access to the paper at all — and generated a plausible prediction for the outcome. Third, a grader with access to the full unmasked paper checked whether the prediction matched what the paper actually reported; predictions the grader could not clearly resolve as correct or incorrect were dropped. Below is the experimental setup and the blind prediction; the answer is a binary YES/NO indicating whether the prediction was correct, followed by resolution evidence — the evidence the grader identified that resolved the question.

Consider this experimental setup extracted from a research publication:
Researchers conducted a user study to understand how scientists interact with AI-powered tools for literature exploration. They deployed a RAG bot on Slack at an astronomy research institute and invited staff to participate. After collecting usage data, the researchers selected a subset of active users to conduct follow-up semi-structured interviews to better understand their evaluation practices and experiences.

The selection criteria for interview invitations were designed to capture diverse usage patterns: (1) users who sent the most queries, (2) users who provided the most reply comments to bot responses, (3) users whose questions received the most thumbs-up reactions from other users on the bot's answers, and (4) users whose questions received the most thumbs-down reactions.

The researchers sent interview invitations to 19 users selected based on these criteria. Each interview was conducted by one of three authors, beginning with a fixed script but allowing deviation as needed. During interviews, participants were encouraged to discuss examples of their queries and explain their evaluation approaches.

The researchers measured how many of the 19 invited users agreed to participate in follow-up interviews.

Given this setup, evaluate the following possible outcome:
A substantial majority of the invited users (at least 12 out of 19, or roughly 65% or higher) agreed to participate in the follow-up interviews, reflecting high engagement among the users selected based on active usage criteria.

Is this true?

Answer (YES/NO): NO